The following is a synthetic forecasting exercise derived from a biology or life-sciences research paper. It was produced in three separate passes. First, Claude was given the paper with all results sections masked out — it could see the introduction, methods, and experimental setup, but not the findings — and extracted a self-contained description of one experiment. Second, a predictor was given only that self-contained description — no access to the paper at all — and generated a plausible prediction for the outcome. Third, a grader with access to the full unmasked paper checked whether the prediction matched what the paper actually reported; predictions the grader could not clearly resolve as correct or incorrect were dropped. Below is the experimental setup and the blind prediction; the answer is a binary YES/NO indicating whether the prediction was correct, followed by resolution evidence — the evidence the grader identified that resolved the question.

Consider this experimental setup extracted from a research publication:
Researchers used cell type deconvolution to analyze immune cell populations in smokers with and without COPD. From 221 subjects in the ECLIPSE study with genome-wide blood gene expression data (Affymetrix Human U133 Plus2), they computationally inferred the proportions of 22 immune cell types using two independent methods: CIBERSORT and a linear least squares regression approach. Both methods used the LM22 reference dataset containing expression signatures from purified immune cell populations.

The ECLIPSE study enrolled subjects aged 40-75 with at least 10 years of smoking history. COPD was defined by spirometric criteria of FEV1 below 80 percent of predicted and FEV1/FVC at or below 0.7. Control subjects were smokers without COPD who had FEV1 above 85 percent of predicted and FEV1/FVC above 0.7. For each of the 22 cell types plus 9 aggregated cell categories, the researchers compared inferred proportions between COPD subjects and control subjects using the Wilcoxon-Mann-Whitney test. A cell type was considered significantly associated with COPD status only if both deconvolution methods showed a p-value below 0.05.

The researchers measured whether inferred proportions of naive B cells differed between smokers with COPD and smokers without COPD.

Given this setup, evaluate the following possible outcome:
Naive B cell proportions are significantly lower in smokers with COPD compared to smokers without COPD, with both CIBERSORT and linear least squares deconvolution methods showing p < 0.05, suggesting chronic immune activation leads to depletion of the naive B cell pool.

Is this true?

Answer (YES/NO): YES